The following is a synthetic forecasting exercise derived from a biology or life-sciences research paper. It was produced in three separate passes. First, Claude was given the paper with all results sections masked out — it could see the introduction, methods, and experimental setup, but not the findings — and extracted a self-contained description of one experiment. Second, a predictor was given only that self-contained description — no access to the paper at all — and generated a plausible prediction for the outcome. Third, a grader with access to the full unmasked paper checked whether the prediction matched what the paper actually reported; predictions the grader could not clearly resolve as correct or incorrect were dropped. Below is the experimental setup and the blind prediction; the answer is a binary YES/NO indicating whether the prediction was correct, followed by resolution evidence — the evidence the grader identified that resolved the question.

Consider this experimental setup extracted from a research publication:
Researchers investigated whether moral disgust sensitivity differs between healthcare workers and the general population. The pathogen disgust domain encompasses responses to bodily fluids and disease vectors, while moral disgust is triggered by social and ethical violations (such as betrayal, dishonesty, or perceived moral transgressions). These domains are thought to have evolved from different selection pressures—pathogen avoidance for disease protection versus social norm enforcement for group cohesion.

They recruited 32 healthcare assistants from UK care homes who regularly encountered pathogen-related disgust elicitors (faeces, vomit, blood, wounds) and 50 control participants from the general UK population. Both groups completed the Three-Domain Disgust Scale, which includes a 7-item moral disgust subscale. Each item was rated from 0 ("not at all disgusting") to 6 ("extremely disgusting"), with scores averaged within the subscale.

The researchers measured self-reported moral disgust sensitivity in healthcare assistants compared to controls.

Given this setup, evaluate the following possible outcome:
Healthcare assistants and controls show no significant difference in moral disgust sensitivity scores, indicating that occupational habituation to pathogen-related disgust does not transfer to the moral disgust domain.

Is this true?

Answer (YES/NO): YES